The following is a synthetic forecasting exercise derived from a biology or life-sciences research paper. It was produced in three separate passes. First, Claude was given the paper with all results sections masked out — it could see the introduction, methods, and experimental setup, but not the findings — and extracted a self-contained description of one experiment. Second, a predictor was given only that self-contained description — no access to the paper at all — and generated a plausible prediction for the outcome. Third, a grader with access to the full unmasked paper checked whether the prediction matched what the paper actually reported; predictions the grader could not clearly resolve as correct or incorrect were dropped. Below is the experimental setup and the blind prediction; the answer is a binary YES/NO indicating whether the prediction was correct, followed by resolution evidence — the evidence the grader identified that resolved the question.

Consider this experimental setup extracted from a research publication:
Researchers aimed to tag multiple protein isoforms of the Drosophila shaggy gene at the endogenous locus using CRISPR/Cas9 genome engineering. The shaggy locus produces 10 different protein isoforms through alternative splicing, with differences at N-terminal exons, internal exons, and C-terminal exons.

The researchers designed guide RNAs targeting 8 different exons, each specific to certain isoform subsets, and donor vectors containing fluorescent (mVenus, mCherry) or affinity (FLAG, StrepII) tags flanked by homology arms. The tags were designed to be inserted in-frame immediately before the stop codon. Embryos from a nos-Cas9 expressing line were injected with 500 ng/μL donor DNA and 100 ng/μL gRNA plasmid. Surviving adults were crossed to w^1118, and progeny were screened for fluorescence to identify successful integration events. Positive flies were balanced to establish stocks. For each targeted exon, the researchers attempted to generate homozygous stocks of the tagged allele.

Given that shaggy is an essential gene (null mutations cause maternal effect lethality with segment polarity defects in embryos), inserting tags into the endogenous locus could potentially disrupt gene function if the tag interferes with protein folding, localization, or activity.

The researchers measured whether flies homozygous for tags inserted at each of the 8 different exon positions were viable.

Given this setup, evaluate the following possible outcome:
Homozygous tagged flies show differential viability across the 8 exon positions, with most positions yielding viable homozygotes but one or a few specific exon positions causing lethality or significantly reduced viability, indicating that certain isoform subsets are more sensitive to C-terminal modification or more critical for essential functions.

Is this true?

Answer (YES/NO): NO